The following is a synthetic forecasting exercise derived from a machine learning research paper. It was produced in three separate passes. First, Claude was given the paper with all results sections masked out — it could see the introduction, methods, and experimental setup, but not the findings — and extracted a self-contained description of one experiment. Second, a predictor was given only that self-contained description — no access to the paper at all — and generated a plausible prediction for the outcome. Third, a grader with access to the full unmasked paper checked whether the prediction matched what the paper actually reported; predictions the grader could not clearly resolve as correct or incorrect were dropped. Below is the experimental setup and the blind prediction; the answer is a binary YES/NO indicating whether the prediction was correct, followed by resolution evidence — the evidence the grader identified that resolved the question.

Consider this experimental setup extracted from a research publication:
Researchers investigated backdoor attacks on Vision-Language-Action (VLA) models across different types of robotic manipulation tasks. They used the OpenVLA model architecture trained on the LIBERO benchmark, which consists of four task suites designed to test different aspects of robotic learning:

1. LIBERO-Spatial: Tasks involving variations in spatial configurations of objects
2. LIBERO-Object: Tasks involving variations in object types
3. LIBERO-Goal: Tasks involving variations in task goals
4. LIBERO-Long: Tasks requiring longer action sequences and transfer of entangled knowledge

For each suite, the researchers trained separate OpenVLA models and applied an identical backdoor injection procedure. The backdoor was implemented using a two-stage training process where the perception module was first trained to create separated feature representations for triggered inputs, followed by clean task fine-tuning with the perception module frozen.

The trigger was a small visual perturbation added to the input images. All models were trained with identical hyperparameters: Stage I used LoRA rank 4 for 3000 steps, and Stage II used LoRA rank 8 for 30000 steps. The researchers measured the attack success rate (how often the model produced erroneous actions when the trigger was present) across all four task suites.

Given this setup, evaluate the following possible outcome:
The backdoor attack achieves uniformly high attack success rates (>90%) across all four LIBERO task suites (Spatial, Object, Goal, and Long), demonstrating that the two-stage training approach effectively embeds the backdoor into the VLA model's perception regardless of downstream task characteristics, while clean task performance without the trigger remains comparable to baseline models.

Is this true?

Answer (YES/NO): YES